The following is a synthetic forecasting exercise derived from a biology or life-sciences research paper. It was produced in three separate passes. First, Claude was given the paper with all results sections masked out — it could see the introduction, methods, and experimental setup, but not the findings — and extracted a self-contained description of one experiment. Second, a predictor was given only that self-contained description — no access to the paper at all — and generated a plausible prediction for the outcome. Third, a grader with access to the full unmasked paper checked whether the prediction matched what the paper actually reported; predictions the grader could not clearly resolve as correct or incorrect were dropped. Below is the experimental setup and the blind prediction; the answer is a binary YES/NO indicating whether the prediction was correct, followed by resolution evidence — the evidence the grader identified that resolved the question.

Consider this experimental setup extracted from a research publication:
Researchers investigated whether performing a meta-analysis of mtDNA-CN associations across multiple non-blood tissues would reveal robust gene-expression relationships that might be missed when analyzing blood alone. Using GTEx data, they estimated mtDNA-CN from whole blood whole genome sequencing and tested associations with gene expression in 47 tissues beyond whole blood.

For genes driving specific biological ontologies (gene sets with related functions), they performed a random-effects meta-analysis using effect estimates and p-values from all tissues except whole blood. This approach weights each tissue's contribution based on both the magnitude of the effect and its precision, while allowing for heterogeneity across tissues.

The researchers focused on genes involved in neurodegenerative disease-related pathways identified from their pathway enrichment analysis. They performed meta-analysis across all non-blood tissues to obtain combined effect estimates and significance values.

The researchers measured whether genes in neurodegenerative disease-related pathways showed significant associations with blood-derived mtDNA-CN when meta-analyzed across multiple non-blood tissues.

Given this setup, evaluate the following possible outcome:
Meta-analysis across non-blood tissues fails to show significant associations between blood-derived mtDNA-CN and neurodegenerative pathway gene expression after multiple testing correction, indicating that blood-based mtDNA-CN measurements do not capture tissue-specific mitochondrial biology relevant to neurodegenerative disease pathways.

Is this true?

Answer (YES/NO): NO